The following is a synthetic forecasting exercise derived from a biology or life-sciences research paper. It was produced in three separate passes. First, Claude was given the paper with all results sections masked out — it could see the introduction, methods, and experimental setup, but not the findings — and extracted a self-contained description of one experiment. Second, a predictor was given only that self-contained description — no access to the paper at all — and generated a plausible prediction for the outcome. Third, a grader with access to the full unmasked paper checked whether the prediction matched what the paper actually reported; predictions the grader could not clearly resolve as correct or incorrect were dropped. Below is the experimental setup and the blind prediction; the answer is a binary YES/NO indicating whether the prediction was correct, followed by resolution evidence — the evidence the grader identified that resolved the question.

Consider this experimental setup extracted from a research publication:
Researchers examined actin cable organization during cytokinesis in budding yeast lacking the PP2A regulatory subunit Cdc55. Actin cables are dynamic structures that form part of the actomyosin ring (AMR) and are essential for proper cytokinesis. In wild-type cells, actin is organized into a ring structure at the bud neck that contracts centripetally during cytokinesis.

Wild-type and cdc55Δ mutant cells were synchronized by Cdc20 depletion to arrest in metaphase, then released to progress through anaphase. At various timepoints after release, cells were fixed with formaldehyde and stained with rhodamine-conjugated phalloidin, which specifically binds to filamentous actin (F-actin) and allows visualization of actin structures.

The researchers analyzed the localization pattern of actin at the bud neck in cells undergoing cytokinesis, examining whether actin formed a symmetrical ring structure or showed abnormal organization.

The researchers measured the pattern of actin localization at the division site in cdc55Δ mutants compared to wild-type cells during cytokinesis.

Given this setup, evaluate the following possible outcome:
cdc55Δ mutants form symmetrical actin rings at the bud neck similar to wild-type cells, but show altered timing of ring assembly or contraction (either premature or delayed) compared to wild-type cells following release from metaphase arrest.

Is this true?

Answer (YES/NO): NO